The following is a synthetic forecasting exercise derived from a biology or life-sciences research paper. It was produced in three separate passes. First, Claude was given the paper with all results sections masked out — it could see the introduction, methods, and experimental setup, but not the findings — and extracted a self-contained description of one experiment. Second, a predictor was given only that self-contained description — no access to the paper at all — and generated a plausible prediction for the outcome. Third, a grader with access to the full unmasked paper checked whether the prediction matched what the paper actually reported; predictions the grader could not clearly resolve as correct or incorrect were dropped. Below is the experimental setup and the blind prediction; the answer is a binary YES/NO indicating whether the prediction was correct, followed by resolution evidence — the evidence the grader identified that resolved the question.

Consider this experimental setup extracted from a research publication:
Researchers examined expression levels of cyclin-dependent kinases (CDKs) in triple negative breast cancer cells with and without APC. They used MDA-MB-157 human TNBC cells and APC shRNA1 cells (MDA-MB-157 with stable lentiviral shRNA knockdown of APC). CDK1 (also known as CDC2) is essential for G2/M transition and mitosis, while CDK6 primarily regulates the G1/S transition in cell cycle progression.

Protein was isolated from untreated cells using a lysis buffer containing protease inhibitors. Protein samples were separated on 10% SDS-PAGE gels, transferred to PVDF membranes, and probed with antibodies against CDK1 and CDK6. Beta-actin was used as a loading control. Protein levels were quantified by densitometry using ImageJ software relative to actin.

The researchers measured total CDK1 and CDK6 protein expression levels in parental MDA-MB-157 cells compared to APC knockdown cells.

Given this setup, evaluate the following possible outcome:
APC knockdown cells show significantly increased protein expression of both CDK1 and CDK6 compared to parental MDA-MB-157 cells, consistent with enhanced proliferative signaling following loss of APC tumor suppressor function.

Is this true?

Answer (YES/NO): YES